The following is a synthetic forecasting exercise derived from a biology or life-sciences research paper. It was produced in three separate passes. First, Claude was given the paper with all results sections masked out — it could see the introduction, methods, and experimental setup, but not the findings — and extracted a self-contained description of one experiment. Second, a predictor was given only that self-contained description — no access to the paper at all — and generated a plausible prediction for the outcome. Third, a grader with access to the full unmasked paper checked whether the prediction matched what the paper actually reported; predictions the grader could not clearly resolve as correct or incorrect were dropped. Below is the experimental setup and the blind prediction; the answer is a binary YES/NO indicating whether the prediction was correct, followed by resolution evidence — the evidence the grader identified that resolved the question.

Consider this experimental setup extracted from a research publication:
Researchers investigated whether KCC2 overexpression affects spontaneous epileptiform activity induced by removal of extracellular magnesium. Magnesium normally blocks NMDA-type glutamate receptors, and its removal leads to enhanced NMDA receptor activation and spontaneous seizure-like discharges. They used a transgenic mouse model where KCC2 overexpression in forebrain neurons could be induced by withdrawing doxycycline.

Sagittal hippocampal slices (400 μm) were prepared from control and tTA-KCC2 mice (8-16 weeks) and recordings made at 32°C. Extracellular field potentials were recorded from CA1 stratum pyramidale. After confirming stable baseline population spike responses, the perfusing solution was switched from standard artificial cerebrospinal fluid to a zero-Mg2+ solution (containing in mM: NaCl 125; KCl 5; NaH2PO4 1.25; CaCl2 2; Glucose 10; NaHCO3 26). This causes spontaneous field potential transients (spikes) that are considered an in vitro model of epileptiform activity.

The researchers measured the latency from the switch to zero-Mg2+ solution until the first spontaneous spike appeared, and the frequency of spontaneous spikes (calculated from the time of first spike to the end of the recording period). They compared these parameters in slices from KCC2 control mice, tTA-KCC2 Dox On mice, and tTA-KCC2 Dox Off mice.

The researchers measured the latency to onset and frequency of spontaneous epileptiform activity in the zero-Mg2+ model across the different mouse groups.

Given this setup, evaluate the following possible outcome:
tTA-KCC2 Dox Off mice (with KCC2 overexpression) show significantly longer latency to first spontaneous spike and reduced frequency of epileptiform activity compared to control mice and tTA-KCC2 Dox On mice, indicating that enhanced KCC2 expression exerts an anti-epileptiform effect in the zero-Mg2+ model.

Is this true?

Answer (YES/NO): YES